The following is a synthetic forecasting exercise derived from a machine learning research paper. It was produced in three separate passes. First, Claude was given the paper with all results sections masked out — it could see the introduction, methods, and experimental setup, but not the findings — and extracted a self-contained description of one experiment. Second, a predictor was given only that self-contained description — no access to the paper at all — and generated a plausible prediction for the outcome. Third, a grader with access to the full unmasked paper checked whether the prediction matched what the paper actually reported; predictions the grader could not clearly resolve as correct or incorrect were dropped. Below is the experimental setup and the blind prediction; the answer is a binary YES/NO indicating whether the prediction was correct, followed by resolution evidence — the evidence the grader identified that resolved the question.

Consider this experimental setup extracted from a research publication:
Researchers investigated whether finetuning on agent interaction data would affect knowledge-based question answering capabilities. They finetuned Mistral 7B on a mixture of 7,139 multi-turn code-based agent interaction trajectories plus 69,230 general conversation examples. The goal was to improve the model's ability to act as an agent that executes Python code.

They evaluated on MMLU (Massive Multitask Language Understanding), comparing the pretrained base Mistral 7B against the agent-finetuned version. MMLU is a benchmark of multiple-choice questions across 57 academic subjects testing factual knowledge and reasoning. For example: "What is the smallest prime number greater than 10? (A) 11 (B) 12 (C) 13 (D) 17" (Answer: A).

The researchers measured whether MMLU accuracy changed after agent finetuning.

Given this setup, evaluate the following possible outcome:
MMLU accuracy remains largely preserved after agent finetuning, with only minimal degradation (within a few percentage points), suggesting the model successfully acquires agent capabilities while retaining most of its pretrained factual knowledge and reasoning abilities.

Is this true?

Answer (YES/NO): YES